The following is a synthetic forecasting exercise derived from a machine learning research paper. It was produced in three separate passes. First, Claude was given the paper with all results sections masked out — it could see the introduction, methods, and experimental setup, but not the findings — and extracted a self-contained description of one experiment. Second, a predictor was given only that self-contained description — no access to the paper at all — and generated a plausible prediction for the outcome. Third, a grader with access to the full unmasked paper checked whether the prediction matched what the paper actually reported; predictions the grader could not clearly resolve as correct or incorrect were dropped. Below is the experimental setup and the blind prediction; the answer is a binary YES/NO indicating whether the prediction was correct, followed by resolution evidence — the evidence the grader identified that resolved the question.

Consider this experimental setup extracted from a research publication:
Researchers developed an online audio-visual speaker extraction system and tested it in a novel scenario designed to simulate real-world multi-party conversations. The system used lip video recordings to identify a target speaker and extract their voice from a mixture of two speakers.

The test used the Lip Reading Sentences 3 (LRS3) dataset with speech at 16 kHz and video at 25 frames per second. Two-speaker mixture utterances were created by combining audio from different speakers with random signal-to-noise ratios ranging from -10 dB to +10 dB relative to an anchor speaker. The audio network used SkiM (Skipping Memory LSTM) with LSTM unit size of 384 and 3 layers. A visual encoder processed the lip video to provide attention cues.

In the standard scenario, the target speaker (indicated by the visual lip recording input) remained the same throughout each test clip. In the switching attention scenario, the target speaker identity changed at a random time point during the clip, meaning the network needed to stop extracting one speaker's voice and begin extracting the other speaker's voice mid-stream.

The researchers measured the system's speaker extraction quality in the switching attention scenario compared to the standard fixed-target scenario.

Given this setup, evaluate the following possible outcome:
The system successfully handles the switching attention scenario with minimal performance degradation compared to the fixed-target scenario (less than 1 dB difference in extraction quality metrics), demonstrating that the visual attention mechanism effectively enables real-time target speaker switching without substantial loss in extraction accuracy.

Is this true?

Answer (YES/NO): YES